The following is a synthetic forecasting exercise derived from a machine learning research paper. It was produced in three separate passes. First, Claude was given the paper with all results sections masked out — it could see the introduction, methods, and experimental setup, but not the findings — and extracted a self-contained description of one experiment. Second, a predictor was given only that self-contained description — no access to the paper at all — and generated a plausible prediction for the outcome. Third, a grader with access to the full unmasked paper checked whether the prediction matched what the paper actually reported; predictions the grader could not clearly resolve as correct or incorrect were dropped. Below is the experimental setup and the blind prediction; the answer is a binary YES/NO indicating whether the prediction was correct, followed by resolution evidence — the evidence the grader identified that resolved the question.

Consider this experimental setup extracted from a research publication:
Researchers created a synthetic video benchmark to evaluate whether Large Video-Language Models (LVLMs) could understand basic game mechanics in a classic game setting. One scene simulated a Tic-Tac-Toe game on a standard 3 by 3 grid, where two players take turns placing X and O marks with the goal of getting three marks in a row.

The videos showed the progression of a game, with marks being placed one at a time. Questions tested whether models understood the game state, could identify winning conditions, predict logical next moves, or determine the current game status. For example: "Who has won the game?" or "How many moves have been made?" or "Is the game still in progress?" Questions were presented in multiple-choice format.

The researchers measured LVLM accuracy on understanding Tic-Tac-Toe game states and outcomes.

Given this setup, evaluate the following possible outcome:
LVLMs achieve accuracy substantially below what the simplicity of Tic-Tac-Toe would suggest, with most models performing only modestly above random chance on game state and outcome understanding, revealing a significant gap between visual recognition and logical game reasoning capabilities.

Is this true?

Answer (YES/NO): YES